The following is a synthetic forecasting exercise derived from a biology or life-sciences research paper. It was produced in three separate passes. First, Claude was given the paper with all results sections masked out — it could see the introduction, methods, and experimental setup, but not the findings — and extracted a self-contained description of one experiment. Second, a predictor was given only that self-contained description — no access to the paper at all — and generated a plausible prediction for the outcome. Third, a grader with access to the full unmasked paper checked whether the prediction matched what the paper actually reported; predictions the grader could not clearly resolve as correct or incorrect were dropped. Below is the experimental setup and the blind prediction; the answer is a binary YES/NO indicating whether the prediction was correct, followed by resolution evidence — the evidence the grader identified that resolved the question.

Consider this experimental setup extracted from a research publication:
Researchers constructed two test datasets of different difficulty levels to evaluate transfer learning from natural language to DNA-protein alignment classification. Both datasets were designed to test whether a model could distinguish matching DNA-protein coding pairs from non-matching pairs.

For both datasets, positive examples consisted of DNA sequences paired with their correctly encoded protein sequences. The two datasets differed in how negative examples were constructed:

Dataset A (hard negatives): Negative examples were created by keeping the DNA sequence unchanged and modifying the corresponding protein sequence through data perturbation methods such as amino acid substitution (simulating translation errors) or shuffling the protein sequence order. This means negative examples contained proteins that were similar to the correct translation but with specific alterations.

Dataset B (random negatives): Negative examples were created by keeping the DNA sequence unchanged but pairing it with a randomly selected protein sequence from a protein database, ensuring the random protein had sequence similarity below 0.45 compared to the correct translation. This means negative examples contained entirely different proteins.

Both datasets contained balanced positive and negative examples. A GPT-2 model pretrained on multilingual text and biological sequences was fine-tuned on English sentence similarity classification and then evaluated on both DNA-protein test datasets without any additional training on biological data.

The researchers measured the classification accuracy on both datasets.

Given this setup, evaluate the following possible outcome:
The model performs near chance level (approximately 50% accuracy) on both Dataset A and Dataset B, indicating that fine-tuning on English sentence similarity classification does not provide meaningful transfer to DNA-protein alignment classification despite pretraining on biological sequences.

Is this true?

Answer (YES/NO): NO